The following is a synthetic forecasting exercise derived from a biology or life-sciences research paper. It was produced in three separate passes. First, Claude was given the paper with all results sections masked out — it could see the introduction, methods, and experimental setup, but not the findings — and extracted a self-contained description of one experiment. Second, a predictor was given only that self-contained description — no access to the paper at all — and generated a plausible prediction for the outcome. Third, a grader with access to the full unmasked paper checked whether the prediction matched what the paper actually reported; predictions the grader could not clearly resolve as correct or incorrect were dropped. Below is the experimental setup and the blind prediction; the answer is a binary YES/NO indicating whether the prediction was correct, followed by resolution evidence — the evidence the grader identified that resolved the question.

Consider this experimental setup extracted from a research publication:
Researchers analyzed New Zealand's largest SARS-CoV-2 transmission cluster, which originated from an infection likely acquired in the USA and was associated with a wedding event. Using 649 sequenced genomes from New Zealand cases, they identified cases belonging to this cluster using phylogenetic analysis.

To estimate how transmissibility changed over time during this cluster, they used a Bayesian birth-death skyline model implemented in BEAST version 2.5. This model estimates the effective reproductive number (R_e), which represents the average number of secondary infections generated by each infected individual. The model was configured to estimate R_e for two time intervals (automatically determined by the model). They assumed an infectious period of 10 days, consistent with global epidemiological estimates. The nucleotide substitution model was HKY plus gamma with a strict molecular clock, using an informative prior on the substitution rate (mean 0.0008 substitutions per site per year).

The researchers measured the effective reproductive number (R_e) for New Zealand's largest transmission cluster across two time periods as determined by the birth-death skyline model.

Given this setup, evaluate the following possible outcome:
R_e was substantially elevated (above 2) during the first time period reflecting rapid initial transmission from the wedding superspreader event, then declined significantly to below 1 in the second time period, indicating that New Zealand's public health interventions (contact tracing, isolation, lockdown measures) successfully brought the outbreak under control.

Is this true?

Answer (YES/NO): YES